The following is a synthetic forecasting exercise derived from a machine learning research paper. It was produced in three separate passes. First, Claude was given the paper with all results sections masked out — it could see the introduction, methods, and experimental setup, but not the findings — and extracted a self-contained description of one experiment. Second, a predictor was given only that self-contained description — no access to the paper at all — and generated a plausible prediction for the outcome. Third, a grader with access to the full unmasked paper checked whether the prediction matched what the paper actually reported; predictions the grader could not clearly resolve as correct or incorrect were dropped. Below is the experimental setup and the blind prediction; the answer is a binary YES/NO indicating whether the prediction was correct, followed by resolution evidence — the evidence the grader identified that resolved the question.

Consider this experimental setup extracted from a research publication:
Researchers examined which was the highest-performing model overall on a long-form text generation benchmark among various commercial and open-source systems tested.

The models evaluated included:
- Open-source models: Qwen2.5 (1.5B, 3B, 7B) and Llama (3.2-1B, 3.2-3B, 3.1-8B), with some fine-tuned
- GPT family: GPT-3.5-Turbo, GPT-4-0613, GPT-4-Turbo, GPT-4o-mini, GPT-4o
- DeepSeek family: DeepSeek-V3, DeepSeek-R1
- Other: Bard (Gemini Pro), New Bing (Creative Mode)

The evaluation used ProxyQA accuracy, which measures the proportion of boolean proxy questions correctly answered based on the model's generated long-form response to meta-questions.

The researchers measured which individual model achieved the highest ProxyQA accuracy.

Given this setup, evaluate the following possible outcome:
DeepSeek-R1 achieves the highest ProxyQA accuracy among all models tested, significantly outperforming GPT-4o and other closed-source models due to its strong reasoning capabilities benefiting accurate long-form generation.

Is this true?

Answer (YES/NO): YES